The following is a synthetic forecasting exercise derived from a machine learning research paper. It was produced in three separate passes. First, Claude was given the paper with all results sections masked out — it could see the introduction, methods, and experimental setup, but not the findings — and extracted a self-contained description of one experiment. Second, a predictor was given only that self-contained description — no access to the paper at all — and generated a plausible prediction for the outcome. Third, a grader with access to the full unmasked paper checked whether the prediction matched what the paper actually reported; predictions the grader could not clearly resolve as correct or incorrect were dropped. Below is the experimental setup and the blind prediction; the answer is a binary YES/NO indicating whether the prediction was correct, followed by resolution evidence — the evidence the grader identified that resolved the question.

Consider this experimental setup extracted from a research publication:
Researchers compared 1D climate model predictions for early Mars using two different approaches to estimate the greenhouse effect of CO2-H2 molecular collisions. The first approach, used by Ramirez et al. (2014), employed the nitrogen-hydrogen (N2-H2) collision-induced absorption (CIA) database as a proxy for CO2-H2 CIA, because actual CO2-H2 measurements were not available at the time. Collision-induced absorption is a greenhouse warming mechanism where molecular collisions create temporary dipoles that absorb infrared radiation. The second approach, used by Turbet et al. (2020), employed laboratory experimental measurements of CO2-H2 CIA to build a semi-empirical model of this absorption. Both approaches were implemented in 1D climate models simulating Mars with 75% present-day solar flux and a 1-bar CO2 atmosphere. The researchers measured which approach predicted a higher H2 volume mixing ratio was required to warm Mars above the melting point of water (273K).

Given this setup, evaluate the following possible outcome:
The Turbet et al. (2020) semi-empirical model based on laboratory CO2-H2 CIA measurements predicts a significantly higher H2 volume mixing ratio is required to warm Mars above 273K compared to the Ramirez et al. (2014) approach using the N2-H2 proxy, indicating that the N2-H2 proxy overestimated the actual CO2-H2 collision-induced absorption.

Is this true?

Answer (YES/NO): YES